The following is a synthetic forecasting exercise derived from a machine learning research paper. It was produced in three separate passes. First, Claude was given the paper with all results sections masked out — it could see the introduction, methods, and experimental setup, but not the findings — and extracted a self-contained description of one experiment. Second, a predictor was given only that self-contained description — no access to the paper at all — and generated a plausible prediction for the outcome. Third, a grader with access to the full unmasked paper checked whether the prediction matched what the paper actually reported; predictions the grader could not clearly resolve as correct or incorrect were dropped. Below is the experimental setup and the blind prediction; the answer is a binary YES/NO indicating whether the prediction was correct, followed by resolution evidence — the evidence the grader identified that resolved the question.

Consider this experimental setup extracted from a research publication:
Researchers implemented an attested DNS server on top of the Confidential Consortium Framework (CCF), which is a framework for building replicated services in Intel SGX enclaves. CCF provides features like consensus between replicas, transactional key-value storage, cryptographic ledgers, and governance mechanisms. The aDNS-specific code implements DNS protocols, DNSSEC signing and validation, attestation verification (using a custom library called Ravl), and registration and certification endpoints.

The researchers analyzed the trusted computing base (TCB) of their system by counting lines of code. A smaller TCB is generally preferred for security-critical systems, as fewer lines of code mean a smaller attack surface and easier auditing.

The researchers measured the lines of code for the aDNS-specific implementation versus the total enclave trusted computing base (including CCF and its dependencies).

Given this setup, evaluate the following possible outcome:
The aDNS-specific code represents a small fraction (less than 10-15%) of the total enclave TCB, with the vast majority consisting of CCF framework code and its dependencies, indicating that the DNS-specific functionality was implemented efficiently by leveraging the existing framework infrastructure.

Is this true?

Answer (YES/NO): YES